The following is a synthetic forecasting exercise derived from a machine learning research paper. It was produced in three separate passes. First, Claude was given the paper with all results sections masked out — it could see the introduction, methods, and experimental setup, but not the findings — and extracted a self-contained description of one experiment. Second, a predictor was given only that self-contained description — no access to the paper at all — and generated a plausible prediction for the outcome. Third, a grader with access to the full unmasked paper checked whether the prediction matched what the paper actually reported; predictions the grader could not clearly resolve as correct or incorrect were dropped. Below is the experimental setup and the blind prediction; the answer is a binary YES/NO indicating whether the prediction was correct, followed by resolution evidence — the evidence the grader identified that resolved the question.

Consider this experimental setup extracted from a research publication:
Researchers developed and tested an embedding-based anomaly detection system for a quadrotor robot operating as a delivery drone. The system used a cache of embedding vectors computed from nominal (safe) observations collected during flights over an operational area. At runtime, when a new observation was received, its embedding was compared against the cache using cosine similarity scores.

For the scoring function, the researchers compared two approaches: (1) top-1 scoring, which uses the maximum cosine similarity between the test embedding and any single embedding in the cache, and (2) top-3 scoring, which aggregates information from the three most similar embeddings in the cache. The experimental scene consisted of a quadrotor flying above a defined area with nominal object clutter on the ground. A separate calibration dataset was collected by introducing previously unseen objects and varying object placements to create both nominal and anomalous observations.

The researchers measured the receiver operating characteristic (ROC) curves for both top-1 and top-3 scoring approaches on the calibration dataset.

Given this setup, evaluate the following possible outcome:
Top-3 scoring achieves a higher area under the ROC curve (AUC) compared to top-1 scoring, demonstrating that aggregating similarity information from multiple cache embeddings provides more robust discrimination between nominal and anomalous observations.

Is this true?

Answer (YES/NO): NO